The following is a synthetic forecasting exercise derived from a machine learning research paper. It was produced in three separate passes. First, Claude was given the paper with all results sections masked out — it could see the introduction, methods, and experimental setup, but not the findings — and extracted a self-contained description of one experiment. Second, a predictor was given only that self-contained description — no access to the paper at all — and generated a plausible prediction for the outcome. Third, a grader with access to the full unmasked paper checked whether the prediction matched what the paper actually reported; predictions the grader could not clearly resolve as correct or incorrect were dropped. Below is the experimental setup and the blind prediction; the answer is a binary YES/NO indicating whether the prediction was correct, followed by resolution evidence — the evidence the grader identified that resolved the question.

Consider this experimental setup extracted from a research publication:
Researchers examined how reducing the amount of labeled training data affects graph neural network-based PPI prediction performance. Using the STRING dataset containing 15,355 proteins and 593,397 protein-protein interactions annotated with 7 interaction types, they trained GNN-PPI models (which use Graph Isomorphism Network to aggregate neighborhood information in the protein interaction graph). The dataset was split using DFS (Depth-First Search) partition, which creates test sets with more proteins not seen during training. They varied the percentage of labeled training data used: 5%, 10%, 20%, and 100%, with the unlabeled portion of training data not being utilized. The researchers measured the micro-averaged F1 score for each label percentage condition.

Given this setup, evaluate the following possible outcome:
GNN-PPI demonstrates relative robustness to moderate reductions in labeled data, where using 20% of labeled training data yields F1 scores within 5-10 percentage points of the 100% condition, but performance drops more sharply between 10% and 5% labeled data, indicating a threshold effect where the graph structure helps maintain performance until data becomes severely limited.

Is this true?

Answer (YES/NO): NO